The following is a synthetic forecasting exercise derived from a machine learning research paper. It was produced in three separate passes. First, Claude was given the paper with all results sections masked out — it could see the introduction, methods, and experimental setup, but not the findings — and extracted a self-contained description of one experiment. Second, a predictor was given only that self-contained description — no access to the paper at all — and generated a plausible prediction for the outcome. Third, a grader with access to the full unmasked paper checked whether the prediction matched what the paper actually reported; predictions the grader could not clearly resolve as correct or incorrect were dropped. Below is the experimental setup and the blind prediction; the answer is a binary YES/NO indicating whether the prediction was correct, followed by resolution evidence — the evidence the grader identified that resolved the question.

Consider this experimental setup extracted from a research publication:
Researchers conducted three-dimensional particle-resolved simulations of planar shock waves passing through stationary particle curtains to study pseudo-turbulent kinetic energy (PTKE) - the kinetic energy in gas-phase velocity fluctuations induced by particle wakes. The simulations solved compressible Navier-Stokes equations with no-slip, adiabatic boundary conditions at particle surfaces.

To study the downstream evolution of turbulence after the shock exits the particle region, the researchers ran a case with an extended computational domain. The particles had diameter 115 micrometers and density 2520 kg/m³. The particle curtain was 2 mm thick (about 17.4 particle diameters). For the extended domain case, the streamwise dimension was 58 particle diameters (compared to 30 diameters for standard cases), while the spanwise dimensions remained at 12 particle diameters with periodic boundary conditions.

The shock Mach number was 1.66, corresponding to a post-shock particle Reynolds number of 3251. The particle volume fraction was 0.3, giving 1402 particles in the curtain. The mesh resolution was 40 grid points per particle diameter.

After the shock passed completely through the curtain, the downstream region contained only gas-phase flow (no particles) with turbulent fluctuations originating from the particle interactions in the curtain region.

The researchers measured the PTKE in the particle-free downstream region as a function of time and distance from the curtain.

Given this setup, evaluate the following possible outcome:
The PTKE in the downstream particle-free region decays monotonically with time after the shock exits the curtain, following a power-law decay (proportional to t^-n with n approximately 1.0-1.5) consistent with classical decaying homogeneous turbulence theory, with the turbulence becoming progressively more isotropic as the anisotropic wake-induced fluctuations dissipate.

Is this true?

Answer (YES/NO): NO